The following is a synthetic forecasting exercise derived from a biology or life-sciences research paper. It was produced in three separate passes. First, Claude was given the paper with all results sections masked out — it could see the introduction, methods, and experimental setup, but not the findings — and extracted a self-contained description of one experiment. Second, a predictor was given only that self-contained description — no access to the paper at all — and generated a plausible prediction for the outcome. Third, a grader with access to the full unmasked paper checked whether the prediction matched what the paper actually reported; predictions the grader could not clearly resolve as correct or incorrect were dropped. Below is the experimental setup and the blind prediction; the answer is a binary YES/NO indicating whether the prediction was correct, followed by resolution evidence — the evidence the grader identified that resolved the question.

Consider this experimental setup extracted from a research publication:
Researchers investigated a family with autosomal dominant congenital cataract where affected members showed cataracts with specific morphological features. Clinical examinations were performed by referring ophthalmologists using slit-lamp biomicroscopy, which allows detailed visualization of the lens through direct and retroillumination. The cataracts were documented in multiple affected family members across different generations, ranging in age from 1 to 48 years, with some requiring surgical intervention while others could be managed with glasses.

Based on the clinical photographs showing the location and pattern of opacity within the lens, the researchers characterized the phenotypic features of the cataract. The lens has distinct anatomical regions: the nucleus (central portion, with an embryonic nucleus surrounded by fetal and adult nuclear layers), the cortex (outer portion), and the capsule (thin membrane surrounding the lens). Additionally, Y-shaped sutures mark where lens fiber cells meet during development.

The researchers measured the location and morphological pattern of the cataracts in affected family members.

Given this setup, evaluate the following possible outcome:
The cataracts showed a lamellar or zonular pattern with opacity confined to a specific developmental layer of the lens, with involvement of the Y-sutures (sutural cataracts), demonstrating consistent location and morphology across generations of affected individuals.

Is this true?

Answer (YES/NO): NO